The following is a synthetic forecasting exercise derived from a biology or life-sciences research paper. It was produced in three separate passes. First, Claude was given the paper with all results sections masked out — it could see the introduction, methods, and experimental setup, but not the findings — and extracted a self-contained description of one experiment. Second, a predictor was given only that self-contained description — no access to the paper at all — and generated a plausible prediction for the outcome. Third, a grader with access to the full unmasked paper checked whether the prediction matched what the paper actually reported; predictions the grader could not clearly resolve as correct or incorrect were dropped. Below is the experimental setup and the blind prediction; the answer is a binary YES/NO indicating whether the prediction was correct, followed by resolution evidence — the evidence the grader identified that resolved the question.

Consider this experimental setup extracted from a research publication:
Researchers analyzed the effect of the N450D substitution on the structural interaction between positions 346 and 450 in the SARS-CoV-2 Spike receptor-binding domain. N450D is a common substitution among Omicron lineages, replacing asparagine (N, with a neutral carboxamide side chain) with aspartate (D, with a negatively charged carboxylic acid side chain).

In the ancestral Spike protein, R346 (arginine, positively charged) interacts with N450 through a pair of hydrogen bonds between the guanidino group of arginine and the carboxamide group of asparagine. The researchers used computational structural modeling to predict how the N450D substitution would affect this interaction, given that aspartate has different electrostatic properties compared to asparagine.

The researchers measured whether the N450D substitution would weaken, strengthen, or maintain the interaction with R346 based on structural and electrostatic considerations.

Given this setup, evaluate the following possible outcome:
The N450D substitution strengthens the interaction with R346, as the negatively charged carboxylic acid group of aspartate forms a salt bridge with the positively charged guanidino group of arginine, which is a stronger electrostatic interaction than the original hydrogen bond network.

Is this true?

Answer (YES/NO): YES